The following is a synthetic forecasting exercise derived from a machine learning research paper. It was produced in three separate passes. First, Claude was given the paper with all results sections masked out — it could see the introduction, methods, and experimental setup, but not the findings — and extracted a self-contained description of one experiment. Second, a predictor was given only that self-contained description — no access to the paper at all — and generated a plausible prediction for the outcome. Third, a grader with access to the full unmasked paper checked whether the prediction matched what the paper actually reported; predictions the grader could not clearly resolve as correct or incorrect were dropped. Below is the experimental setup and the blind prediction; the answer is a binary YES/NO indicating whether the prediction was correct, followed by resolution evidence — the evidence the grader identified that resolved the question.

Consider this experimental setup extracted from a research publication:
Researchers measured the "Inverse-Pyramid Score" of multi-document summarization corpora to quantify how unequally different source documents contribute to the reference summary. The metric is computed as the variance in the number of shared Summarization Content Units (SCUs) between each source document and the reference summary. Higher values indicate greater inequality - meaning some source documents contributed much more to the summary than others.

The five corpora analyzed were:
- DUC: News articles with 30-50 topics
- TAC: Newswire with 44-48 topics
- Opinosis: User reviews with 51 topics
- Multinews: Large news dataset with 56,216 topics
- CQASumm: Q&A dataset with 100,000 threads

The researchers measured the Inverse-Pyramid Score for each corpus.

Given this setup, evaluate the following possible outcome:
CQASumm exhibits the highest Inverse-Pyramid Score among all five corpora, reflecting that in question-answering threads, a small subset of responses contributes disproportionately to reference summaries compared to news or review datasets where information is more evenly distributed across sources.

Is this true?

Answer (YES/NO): YES